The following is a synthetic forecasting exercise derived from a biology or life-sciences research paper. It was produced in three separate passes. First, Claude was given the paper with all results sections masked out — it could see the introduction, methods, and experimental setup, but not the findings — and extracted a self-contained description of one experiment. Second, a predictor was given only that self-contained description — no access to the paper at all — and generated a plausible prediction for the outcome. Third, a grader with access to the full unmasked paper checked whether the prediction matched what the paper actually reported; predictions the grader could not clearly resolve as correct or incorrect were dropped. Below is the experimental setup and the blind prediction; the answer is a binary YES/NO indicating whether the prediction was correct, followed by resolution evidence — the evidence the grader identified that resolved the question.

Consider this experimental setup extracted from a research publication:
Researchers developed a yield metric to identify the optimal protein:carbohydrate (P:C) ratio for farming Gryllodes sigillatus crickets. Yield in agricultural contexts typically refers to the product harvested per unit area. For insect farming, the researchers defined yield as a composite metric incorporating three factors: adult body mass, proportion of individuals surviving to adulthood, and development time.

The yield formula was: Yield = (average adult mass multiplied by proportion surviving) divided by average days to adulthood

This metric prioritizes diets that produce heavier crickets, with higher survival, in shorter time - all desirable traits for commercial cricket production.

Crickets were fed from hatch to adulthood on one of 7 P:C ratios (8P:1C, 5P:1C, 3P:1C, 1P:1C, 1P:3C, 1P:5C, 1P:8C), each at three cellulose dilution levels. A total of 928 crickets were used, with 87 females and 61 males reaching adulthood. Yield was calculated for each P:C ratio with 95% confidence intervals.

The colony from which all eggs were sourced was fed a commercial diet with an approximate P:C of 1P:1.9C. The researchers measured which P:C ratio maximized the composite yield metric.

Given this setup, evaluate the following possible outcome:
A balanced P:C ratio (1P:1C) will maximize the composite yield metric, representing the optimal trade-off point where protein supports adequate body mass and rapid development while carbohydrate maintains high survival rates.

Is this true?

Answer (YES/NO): NO